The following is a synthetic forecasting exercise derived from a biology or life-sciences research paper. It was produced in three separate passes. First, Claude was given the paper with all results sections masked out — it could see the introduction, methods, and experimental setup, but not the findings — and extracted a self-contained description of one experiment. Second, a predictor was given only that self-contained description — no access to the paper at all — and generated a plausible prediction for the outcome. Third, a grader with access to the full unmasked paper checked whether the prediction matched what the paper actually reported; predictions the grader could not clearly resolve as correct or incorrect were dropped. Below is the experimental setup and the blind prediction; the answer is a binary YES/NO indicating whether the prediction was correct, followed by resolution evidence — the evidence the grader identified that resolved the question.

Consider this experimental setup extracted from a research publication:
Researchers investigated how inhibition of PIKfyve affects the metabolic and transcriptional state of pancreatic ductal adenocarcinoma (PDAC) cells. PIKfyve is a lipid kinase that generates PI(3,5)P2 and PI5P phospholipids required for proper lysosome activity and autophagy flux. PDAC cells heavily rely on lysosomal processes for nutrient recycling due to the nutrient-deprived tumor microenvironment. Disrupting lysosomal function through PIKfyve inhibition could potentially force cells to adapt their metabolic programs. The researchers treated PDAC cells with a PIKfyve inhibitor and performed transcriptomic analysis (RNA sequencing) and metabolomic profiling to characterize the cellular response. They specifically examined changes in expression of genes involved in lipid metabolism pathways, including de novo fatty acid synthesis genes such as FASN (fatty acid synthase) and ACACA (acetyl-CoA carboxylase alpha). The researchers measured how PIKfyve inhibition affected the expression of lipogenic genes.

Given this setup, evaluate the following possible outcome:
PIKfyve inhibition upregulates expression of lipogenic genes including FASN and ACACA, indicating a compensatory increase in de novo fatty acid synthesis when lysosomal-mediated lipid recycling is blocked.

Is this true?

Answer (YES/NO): YES